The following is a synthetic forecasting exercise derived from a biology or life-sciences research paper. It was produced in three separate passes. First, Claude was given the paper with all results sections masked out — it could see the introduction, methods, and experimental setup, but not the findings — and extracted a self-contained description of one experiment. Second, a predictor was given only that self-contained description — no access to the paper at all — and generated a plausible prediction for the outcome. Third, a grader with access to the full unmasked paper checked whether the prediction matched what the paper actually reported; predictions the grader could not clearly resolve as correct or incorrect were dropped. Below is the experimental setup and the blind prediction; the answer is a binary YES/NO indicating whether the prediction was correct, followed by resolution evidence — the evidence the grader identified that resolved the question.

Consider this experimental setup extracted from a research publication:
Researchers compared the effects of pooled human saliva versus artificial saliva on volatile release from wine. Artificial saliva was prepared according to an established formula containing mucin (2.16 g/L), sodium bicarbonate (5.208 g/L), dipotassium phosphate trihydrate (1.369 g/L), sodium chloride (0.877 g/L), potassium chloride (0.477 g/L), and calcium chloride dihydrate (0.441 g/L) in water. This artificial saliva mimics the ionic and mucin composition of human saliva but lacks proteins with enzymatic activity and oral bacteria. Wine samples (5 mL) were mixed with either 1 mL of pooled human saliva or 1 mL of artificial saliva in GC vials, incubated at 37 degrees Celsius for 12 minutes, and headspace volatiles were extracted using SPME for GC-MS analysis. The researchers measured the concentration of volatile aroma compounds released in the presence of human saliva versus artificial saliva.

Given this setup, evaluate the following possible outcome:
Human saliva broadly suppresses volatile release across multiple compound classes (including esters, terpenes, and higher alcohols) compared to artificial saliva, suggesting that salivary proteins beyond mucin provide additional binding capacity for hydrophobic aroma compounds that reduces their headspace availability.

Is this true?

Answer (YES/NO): NO